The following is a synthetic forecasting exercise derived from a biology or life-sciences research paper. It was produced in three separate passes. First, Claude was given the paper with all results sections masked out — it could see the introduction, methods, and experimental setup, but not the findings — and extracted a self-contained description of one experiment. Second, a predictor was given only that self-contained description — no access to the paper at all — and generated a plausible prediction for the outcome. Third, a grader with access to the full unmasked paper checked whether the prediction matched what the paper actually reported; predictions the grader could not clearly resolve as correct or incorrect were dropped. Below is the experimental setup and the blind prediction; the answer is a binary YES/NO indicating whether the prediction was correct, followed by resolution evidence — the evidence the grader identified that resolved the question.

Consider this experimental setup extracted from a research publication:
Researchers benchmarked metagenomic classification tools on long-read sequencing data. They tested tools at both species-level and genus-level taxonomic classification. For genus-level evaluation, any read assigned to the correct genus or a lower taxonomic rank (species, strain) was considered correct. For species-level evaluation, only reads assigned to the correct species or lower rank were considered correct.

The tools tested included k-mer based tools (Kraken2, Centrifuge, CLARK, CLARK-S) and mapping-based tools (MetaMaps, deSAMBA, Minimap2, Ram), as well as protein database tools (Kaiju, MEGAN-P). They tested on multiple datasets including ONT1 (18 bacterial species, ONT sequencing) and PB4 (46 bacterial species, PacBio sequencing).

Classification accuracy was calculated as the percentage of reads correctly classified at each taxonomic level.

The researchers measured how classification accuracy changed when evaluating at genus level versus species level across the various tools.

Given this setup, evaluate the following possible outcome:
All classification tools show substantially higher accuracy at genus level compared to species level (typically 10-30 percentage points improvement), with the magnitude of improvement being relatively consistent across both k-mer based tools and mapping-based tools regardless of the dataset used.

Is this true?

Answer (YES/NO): NO